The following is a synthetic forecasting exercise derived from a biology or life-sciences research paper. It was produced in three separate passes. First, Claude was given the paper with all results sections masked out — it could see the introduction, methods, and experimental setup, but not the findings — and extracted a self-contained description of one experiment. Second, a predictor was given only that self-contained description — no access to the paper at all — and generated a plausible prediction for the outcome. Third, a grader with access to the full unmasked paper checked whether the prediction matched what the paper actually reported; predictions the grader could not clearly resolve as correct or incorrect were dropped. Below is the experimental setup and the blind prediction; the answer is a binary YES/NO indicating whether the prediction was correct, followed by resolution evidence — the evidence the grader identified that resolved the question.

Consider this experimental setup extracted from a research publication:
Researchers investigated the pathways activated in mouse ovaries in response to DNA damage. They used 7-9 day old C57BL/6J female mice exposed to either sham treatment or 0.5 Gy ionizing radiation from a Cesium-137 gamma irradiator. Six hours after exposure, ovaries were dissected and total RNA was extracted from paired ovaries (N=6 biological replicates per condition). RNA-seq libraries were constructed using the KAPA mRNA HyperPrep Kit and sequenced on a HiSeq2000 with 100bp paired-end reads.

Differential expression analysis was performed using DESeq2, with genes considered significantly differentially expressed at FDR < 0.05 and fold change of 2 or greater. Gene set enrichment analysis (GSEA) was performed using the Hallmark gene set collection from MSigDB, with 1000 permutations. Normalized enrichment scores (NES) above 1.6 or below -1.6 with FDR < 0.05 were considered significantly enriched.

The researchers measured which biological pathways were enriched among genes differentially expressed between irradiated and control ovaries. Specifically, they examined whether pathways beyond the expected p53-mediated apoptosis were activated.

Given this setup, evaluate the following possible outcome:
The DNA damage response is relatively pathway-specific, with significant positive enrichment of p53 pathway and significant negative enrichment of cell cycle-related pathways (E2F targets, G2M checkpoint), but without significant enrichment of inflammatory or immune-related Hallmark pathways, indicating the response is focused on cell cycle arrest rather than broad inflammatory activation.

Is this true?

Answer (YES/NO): NO